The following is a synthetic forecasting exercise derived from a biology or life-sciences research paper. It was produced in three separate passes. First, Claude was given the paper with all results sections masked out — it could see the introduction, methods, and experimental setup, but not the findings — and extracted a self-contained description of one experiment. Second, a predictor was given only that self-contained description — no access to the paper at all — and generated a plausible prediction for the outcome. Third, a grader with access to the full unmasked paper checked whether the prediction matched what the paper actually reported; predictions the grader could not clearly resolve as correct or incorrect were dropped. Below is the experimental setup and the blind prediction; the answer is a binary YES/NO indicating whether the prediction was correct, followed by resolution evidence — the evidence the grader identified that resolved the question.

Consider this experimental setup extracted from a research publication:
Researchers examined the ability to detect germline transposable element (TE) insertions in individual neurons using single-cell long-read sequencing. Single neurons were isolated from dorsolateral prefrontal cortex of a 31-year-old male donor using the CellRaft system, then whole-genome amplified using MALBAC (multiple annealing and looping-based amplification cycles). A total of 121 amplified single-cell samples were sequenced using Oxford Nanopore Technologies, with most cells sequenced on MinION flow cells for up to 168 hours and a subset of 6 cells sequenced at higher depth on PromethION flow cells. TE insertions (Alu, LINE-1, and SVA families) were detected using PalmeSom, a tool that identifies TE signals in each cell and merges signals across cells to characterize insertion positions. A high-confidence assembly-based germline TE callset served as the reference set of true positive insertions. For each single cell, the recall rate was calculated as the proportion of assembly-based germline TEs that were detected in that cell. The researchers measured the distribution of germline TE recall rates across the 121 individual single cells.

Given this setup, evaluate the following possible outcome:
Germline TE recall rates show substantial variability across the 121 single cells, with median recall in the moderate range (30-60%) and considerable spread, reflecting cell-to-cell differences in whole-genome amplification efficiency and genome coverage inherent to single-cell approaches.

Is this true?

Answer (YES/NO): NO